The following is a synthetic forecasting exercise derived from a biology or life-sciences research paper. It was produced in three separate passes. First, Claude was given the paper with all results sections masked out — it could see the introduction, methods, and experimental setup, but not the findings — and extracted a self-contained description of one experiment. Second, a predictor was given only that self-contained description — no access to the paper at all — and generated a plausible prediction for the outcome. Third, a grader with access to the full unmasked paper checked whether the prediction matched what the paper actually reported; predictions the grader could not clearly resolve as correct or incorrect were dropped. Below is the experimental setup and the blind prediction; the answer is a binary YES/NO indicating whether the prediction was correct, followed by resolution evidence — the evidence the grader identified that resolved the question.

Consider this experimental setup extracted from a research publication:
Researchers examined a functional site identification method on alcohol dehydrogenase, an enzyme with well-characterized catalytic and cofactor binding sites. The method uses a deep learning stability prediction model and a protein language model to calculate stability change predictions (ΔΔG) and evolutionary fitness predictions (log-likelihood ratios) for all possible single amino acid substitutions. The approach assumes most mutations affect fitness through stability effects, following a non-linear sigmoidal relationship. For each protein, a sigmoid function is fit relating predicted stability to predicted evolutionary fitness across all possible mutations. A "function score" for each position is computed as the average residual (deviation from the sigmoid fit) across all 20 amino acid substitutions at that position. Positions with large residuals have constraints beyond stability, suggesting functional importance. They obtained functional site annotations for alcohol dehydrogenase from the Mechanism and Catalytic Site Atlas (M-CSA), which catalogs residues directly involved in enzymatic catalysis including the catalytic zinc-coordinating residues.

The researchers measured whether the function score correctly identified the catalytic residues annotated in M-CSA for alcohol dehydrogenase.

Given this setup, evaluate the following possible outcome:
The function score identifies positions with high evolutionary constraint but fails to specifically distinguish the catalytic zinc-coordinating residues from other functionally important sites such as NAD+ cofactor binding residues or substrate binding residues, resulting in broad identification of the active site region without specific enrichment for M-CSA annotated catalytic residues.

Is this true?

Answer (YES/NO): NO